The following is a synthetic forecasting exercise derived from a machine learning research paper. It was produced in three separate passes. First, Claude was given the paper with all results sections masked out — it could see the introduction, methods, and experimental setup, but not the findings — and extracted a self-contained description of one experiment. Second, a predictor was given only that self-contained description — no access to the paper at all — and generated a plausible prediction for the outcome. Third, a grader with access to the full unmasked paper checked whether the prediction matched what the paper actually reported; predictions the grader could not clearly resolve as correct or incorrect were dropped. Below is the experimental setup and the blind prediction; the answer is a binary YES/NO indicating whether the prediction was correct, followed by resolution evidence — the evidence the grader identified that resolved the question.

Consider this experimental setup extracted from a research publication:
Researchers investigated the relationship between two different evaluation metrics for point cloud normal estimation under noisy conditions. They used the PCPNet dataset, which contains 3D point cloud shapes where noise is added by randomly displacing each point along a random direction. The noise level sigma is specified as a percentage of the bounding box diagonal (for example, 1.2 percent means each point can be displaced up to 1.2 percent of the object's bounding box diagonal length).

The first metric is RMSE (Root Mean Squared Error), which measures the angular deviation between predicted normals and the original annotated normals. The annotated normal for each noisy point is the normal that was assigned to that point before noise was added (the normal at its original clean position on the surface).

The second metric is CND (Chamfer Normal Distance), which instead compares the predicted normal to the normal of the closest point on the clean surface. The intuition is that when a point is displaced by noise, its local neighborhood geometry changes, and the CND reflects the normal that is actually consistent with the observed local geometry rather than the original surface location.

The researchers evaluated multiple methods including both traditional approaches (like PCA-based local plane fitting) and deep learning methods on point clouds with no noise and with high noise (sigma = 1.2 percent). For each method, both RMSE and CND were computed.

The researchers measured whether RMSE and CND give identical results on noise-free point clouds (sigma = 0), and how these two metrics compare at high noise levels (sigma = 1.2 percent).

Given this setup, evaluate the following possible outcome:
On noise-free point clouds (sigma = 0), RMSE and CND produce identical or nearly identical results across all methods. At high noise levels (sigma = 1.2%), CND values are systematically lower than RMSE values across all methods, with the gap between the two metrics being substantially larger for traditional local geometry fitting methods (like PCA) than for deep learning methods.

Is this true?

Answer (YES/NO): NO